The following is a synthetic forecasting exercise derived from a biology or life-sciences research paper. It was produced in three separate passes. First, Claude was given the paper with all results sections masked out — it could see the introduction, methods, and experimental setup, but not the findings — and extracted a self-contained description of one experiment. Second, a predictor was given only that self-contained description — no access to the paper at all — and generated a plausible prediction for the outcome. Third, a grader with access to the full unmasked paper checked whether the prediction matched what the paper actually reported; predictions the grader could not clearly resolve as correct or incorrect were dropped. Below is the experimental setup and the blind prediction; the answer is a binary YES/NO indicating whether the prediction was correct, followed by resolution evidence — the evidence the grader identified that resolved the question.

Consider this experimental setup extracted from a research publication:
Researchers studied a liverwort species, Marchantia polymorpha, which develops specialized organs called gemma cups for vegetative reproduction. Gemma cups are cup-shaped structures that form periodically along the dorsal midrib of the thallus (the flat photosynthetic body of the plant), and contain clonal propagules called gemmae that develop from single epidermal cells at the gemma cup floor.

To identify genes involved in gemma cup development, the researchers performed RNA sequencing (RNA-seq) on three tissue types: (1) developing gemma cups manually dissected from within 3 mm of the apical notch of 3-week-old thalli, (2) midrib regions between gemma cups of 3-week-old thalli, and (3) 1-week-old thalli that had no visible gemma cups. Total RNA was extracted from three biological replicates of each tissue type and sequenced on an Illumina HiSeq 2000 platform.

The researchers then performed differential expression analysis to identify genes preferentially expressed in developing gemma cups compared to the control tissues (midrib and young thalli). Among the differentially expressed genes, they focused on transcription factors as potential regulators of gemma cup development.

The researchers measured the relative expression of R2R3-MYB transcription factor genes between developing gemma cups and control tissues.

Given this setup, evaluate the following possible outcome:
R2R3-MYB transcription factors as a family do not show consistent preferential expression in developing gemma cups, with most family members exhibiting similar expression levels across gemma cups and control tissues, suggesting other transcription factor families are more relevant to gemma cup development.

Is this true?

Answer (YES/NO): NO